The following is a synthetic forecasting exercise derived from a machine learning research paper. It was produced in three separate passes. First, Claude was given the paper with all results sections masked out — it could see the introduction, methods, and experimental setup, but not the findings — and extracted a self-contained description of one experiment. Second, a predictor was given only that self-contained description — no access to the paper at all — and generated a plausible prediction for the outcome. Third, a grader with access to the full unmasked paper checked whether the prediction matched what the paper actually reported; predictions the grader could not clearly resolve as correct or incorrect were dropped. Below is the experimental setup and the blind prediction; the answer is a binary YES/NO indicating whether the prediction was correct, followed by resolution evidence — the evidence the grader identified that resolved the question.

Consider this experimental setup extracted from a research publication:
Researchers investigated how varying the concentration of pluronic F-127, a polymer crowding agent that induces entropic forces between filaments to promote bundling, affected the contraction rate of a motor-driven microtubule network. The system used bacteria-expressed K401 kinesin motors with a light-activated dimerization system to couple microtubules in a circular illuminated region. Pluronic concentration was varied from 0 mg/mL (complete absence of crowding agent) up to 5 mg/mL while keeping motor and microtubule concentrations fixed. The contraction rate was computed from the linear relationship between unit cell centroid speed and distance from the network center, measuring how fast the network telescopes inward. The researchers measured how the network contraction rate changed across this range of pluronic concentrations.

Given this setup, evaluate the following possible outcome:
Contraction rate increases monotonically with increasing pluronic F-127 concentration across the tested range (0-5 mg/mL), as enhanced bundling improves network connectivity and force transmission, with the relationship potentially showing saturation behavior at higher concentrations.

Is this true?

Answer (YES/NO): YES